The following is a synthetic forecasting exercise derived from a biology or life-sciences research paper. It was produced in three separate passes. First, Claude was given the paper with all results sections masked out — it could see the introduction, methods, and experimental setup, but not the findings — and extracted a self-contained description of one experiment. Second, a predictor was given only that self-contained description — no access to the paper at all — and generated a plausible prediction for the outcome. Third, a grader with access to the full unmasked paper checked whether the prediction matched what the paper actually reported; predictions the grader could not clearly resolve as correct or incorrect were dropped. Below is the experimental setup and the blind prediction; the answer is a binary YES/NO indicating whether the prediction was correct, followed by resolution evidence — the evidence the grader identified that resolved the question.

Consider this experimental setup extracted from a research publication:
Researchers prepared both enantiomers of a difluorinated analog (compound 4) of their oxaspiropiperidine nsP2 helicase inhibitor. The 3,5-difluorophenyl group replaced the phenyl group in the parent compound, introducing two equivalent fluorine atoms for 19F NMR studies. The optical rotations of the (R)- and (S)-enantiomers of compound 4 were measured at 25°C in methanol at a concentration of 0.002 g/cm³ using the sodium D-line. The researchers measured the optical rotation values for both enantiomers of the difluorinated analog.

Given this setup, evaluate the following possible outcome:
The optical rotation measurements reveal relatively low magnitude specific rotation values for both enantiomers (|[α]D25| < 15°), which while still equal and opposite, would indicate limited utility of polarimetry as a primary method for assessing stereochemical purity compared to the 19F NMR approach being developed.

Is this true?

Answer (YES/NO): NO